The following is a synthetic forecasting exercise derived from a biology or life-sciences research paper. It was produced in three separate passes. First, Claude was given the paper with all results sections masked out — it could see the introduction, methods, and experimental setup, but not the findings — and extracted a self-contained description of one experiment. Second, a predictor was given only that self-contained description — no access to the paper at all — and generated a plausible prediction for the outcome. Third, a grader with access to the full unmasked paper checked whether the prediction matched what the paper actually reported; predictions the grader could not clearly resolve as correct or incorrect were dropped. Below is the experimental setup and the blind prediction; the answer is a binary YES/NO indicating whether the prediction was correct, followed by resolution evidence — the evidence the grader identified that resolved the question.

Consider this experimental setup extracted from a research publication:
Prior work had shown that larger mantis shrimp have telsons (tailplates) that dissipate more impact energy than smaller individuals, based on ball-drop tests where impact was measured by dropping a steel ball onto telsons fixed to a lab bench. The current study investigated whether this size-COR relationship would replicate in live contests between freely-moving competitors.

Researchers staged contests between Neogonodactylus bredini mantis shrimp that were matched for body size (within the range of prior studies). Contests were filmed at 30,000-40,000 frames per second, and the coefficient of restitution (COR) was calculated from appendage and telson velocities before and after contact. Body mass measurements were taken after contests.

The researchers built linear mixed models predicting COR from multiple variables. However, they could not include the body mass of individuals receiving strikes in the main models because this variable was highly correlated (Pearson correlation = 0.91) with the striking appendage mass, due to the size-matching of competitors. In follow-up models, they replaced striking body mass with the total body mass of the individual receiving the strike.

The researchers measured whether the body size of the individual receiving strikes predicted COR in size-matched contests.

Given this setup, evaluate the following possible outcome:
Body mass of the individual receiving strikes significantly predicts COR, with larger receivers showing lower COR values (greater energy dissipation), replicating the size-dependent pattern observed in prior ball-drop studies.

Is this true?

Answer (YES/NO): NO